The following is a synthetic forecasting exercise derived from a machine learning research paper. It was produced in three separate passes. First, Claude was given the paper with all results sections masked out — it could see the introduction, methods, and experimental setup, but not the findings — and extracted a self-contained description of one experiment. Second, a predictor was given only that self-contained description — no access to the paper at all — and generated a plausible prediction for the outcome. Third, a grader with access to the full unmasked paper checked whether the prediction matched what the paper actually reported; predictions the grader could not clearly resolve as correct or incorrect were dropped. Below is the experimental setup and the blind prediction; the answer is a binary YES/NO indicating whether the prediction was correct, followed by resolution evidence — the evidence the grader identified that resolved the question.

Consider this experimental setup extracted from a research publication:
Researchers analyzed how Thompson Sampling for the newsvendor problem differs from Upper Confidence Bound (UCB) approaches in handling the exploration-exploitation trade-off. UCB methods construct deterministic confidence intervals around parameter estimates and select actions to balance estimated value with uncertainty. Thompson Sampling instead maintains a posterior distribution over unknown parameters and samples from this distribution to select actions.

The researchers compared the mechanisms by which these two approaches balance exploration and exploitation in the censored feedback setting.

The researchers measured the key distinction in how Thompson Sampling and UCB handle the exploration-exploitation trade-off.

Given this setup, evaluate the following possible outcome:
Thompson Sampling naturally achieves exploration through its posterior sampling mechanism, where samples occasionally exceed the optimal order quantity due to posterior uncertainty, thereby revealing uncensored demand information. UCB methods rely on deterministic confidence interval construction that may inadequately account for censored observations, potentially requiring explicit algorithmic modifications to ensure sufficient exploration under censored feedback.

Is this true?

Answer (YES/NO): NO